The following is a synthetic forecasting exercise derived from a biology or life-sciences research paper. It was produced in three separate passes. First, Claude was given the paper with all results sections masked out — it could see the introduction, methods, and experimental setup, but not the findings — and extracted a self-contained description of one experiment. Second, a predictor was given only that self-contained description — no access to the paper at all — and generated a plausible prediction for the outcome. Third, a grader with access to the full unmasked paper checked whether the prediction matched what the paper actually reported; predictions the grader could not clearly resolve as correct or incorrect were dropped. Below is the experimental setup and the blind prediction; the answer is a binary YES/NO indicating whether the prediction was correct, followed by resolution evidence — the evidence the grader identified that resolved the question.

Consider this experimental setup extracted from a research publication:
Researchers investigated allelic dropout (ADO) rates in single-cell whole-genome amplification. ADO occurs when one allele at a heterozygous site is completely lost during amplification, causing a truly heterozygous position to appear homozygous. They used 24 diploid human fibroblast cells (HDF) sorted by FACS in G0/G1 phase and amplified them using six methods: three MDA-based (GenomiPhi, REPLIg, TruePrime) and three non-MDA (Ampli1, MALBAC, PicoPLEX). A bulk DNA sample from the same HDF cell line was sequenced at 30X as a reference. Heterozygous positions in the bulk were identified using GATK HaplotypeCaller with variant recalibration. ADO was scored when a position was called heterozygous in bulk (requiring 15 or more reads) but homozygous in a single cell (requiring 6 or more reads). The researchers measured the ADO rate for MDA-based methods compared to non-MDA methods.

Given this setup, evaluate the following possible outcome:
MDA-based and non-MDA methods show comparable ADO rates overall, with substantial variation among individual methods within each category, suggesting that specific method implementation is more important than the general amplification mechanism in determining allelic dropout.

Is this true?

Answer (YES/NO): NO